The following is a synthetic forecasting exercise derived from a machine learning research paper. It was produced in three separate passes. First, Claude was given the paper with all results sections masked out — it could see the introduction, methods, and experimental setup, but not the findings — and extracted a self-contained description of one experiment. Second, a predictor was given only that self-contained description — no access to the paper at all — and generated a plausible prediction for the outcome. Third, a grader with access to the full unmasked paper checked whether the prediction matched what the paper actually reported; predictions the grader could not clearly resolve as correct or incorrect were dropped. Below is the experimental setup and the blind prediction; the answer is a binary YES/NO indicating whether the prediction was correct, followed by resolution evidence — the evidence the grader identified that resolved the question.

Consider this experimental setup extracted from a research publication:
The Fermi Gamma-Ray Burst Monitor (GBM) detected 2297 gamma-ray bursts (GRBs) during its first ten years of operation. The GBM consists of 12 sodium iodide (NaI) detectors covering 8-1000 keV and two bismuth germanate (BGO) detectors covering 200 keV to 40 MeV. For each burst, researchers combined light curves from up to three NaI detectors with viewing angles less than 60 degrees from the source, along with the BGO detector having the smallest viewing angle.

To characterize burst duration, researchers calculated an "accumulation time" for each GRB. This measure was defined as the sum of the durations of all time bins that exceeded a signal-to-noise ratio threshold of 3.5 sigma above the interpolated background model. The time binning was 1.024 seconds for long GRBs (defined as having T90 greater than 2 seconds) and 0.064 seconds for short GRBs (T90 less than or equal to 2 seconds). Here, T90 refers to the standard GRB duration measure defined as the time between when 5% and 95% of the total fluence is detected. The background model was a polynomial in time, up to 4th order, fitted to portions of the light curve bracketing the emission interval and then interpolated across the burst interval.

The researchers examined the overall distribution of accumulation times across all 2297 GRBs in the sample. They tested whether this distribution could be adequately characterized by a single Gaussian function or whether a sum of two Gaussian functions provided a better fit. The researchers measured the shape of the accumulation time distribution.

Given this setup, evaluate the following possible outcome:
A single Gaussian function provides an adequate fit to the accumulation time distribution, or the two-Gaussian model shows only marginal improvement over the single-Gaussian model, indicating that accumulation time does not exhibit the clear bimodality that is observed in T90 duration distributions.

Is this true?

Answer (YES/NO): NO